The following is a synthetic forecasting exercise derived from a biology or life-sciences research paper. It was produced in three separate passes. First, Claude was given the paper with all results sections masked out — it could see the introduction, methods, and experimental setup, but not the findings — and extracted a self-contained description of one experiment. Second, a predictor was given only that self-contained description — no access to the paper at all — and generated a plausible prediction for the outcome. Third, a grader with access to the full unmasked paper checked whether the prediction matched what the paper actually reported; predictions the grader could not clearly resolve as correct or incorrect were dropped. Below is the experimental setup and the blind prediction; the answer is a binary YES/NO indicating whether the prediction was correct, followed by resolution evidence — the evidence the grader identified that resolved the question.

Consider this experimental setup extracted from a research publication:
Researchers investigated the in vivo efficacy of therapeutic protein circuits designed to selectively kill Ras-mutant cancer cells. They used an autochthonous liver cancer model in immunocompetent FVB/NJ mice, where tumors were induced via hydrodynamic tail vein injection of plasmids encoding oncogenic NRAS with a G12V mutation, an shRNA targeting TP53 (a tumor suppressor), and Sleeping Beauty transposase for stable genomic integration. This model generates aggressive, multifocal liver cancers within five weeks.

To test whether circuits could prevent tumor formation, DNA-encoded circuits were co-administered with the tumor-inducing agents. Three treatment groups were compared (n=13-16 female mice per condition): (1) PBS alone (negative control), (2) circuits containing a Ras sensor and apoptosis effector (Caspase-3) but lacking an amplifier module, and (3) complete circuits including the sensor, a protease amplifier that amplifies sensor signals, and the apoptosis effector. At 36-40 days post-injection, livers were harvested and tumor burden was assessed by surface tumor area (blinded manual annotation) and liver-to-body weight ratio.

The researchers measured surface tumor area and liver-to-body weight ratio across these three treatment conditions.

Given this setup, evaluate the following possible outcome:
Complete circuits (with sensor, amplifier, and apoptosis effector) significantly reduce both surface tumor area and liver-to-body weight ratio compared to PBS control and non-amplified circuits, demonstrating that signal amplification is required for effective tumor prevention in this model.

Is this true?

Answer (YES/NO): YES